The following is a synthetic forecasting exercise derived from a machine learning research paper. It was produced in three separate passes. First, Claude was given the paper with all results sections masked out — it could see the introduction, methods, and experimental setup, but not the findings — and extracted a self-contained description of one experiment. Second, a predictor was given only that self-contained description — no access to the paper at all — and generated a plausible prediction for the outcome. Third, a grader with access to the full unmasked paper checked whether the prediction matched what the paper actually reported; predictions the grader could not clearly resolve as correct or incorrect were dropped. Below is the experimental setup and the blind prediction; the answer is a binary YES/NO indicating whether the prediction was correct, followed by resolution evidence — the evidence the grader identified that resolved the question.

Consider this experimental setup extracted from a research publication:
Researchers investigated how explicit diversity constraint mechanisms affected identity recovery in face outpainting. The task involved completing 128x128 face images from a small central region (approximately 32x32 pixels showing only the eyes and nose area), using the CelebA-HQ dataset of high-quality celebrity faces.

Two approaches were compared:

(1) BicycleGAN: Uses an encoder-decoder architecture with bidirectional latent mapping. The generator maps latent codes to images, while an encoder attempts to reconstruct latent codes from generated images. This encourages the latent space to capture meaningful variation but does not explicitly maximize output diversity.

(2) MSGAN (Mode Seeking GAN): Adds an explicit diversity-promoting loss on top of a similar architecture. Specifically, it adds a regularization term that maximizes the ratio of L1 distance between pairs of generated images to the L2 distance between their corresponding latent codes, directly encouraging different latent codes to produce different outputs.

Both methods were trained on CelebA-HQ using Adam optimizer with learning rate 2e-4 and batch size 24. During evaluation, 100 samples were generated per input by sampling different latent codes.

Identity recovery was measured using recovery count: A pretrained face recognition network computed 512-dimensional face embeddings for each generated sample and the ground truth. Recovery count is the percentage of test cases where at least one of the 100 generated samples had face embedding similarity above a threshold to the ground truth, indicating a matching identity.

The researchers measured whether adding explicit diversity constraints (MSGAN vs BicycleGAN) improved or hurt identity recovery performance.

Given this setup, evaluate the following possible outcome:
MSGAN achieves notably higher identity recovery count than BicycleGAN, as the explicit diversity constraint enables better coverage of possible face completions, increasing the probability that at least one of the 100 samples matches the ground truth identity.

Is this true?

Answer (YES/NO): YES